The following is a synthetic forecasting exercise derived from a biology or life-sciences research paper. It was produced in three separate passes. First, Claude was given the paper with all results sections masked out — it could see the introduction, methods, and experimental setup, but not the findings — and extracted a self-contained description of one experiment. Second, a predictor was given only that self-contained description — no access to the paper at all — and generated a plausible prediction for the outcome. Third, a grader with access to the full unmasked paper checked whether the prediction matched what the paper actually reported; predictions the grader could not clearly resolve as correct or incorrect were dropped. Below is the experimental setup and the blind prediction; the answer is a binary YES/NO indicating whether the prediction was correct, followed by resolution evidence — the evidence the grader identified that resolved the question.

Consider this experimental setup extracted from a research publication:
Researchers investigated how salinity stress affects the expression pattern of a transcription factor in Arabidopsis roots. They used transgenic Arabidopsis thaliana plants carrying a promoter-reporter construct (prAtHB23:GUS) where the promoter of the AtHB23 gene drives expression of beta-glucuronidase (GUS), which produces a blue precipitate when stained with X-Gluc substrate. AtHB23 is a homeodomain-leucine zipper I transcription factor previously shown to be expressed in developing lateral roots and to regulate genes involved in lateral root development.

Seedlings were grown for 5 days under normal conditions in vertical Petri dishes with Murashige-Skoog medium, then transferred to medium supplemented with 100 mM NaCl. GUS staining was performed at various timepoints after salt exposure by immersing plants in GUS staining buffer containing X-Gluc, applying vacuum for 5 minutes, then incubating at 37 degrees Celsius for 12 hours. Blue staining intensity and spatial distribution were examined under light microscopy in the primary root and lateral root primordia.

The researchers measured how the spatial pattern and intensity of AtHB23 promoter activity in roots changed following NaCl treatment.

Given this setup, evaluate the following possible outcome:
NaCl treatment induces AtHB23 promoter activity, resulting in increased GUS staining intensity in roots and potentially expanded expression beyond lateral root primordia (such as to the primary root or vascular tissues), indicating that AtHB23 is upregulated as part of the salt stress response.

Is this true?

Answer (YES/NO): NO